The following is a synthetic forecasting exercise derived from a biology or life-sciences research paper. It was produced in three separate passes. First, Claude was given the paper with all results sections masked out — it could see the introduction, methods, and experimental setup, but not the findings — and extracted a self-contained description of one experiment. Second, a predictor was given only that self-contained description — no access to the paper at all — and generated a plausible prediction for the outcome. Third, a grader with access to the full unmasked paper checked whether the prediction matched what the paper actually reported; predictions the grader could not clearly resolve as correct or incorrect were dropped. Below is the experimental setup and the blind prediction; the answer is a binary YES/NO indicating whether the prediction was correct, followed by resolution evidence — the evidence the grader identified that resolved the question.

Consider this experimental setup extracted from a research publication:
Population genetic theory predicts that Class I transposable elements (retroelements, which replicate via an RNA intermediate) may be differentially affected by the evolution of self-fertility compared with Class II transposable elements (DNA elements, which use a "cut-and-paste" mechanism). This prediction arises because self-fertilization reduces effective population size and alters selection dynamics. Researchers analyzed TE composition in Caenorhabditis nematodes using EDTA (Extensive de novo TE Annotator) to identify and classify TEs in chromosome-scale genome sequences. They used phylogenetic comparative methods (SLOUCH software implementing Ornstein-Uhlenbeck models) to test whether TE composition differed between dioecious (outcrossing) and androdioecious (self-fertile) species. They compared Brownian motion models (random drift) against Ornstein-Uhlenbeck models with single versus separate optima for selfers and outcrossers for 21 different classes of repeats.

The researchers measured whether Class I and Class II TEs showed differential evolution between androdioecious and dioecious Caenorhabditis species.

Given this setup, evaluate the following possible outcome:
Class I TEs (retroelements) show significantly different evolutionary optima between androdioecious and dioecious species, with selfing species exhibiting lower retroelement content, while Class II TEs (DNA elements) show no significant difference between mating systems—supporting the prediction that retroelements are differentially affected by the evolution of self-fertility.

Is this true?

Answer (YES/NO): NO